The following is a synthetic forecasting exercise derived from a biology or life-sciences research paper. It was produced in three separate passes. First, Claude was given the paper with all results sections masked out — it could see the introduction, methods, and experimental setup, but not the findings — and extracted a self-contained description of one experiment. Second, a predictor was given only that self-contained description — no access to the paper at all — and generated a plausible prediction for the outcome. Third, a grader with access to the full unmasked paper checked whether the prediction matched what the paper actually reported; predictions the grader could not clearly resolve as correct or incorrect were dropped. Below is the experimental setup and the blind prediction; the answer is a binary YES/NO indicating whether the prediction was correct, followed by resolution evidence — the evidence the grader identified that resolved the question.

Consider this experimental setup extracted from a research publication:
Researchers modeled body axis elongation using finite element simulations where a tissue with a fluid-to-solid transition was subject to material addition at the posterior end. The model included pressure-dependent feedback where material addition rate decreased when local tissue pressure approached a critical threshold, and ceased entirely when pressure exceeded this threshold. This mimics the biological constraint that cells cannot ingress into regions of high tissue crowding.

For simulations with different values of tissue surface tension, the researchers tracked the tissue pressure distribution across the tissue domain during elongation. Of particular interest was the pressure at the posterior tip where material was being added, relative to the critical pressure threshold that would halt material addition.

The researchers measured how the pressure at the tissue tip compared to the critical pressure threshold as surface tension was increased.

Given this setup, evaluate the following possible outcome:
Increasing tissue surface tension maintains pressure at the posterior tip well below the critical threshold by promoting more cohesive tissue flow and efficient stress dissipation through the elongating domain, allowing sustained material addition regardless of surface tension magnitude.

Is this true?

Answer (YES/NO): NO